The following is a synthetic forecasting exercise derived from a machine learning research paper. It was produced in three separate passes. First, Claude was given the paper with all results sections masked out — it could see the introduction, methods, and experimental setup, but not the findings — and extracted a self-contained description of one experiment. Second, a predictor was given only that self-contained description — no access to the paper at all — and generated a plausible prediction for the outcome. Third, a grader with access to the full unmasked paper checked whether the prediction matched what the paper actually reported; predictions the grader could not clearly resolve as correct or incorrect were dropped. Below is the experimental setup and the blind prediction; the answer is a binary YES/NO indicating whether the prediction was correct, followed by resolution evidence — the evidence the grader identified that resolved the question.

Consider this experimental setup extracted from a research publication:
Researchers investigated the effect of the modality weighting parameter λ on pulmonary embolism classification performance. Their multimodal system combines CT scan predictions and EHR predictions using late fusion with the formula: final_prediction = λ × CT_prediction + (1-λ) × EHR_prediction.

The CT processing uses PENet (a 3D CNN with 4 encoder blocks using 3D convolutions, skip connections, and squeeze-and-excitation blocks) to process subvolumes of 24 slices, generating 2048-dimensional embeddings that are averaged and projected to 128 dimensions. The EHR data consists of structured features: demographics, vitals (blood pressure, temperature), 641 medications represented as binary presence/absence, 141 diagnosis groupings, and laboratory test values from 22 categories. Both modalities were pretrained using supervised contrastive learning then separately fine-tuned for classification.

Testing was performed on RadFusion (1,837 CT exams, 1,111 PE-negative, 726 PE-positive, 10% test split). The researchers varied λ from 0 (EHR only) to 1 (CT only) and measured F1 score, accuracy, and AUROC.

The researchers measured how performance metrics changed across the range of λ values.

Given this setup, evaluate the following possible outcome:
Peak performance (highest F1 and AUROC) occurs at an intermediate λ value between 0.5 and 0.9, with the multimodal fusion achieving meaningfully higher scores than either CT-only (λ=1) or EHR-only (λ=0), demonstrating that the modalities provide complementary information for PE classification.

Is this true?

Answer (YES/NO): NO